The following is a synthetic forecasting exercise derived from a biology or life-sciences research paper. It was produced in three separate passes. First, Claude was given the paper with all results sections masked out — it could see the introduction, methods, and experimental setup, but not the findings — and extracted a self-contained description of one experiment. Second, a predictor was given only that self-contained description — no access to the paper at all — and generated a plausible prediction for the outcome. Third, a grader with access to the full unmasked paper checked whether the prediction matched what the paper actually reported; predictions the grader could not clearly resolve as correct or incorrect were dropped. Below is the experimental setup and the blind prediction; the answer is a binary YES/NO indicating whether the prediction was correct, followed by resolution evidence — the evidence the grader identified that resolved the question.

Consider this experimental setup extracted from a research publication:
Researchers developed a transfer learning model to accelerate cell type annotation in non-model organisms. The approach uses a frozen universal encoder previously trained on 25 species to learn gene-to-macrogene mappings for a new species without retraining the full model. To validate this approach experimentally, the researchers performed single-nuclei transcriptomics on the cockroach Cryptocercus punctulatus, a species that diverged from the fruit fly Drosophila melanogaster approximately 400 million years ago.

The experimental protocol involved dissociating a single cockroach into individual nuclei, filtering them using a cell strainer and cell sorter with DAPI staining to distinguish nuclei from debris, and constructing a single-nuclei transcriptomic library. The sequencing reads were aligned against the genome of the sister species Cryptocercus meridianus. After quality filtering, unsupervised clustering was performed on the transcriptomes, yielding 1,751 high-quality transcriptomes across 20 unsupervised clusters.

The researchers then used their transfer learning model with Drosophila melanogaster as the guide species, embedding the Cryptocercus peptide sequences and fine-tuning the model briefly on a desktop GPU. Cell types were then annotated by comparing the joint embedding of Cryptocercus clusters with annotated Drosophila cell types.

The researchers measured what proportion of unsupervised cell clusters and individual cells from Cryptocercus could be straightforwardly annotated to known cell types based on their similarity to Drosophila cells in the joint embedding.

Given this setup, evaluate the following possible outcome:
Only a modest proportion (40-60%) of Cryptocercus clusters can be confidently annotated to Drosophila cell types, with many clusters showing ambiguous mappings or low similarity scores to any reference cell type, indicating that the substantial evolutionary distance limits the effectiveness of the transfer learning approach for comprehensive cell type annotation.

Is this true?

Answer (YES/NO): NO